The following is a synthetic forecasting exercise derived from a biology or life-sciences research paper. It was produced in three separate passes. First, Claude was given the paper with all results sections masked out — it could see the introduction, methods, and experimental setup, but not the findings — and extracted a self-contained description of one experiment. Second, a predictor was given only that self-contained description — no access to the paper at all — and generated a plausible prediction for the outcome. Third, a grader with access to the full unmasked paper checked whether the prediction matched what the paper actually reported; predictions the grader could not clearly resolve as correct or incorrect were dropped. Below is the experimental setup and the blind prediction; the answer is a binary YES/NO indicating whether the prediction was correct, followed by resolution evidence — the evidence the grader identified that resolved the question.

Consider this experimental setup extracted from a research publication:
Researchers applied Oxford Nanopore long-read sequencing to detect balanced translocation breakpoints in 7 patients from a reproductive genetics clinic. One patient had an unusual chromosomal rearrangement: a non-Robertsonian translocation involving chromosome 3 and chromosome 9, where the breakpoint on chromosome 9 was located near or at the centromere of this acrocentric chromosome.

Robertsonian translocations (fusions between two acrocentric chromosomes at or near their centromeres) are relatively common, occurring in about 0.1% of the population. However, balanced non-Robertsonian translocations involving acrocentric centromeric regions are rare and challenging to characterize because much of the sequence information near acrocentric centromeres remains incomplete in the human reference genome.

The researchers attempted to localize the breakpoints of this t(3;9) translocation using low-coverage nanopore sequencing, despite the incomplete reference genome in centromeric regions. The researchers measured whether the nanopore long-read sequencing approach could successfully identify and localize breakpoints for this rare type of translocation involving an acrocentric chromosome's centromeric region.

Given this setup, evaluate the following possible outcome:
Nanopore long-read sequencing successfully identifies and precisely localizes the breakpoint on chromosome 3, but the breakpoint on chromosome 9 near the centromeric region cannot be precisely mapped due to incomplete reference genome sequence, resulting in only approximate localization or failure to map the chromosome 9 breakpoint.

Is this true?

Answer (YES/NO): NO